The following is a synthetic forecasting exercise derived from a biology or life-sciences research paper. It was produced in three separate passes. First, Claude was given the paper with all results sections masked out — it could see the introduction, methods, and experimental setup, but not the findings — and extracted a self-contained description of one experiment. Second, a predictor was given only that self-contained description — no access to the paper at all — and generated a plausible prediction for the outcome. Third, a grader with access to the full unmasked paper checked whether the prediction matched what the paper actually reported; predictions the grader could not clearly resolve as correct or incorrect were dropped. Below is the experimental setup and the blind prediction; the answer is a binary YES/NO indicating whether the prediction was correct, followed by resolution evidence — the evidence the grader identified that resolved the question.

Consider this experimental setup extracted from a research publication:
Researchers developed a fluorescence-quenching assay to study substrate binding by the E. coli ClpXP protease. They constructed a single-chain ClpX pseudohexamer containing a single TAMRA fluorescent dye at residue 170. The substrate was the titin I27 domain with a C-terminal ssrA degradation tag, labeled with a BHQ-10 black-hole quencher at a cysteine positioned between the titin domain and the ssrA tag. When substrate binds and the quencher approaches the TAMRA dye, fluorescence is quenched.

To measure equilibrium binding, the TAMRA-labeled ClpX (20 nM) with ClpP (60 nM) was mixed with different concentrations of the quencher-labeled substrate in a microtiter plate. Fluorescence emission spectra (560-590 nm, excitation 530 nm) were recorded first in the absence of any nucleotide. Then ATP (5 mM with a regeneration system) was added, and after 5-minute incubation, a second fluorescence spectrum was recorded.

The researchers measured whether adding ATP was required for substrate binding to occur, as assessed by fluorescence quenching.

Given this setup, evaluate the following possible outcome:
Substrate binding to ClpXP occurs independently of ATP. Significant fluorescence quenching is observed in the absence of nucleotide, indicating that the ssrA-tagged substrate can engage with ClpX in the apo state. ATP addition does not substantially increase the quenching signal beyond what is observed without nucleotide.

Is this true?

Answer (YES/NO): NO